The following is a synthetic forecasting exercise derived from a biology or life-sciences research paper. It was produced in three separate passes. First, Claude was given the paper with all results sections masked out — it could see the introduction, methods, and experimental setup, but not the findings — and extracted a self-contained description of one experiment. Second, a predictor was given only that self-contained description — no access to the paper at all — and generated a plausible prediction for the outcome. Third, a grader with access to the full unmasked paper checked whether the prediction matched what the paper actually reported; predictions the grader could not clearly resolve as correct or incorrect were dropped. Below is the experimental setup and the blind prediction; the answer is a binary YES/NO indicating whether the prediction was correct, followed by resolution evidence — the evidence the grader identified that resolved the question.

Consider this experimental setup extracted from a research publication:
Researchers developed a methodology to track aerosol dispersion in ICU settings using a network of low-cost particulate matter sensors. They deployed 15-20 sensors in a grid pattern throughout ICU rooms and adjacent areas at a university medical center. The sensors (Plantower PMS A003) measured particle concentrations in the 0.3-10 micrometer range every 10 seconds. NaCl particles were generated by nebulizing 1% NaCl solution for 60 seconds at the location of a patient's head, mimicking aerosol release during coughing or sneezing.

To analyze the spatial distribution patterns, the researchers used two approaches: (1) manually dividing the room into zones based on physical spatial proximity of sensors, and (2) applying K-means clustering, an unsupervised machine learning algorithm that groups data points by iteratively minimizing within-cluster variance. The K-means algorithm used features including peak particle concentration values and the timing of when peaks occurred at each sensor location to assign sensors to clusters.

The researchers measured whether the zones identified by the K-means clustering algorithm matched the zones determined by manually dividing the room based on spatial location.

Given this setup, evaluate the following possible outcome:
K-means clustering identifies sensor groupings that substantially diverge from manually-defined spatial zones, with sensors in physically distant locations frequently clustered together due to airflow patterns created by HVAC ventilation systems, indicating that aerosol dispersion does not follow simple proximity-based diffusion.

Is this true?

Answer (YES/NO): NO